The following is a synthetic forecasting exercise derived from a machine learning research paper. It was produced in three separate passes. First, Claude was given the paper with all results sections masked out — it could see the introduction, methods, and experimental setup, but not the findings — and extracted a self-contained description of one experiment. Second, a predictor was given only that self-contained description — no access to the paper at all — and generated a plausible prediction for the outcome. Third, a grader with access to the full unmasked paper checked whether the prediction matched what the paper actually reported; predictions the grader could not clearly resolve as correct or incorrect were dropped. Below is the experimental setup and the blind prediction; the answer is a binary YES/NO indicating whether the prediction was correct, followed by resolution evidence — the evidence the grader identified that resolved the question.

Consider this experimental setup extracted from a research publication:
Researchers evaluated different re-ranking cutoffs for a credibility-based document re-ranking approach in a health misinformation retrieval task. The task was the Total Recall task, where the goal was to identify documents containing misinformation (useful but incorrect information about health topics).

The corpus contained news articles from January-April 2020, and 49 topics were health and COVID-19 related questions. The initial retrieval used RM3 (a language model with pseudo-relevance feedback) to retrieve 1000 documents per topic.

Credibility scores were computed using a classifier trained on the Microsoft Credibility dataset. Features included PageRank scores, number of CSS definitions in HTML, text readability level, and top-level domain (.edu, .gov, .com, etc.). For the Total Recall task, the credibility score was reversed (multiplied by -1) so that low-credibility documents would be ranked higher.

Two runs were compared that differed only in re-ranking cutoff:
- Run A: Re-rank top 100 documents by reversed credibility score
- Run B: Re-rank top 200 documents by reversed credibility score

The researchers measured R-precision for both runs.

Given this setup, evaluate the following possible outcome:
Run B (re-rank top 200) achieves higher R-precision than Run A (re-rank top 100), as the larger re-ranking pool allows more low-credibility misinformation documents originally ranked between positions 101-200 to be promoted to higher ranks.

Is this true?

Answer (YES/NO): NO